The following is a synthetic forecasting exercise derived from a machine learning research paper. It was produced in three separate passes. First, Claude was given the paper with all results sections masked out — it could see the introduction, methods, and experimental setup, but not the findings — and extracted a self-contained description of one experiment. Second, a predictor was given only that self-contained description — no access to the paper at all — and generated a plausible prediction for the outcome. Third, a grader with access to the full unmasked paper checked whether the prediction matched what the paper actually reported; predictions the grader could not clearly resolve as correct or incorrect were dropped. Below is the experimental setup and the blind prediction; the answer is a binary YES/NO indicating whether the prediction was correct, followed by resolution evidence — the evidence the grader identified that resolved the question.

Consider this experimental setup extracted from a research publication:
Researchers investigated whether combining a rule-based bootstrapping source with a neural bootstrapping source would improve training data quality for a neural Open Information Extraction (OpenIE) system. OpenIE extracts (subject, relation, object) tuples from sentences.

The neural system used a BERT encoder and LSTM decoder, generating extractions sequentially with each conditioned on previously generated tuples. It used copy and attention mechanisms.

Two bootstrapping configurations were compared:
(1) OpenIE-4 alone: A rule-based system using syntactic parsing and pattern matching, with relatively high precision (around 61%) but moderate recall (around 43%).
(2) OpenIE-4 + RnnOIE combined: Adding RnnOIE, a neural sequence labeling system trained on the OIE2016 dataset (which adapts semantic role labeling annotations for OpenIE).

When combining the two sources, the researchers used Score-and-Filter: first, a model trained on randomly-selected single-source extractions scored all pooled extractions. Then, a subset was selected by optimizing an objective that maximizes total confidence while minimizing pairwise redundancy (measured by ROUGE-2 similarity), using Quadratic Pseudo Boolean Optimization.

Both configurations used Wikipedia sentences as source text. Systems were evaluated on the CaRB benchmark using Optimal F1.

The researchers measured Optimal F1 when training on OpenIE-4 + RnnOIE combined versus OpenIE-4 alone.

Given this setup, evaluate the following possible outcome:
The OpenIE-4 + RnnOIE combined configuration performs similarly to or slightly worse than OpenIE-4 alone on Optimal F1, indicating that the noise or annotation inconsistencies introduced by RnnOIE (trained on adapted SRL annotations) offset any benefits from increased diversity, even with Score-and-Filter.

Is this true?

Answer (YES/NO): YES